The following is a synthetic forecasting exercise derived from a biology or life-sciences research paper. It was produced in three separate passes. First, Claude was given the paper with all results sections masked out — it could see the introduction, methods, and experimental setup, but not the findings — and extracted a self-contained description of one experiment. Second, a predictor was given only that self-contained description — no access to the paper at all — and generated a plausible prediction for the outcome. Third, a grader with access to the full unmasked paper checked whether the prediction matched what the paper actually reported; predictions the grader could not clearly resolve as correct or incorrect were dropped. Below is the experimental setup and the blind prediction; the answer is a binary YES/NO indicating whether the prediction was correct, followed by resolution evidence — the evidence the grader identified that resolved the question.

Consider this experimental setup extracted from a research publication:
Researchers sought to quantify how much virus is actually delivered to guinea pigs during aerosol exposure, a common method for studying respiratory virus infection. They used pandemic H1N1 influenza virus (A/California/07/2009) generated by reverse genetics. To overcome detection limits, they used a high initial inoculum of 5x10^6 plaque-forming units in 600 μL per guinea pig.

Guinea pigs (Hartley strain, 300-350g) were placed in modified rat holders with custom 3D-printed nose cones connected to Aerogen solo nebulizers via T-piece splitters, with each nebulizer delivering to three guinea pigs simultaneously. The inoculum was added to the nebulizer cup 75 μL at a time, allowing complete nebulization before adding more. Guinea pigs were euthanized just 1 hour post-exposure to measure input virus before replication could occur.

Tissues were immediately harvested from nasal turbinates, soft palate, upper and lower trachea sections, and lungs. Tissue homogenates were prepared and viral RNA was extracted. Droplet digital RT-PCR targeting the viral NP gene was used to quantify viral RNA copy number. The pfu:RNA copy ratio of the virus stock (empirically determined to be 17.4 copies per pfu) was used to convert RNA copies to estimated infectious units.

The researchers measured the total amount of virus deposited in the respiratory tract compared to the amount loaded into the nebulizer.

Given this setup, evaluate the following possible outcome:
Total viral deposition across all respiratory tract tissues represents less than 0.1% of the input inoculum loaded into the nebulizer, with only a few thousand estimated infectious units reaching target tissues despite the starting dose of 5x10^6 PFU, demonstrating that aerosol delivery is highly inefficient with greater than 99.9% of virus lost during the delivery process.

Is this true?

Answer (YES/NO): NO